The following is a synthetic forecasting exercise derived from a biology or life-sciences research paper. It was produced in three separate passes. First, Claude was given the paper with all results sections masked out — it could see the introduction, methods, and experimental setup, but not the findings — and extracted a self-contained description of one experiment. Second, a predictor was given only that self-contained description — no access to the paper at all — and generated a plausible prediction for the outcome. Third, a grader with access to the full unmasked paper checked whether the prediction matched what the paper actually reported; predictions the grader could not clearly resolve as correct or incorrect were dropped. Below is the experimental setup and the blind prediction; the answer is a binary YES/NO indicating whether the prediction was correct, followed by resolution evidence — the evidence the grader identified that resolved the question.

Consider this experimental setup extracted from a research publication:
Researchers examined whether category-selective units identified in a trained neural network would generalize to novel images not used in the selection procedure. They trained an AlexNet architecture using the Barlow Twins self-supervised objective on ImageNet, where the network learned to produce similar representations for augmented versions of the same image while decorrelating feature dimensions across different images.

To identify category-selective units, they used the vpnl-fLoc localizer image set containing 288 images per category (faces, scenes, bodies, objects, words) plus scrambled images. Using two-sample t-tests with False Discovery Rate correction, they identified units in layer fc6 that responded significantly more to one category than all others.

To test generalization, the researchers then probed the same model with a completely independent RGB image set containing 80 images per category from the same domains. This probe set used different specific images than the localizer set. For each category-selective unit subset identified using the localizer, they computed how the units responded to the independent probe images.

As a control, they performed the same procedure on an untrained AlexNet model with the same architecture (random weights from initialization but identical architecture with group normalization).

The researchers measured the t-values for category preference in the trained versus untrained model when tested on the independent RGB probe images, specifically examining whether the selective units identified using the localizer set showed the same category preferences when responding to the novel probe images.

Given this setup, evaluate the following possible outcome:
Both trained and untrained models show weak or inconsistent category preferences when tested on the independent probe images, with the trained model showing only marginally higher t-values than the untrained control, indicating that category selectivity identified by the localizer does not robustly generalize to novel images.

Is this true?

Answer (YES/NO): NO